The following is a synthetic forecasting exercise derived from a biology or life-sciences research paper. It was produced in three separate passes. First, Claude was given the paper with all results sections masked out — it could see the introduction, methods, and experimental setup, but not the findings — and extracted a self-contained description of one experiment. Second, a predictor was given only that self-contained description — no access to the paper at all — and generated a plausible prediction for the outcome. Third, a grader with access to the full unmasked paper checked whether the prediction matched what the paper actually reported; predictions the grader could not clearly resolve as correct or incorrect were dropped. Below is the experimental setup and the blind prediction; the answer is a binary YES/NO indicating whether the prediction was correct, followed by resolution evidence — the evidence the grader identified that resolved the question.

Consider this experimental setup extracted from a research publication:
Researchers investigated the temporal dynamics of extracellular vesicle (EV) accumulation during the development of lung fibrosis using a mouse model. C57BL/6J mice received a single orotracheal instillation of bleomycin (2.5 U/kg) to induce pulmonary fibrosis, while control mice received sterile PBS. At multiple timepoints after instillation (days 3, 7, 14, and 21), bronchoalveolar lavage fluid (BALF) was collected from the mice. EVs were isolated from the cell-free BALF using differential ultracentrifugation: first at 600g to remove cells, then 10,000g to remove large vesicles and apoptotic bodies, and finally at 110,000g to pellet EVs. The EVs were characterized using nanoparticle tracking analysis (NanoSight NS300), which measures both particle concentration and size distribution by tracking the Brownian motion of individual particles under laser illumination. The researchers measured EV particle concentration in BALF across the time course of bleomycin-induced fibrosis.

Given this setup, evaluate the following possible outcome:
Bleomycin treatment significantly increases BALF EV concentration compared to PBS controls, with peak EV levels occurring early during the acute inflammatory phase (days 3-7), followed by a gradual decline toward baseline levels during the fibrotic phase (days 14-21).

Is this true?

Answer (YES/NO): NO